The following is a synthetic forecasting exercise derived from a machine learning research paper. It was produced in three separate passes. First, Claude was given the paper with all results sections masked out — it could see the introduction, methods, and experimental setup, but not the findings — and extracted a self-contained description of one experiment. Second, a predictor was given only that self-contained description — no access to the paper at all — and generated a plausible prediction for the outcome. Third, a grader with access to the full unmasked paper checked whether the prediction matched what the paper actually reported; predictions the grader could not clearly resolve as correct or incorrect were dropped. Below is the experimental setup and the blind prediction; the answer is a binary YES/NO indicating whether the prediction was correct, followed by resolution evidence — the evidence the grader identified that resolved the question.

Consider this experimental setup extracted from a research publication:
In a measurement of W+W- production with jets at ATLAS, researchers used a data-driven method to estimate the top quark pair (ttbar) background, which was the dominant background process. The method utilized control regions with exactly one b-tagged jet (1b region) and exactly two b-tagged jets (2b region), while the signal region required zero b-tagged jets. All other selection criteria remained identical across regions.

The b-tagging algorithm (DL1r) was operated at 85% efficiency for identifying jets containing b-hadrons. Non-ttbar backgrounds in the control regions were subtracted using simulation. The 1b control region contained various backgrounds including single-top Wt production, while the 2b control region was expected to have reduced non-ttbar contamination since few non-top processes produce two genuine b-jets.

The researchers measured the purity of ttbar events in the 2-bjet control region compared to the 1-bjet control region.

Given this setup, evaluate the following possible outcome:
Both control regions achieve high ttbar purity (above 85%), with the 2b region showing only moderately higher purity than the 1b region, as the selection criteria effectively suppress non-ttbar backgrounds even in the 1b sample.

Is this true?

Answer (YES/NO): YES